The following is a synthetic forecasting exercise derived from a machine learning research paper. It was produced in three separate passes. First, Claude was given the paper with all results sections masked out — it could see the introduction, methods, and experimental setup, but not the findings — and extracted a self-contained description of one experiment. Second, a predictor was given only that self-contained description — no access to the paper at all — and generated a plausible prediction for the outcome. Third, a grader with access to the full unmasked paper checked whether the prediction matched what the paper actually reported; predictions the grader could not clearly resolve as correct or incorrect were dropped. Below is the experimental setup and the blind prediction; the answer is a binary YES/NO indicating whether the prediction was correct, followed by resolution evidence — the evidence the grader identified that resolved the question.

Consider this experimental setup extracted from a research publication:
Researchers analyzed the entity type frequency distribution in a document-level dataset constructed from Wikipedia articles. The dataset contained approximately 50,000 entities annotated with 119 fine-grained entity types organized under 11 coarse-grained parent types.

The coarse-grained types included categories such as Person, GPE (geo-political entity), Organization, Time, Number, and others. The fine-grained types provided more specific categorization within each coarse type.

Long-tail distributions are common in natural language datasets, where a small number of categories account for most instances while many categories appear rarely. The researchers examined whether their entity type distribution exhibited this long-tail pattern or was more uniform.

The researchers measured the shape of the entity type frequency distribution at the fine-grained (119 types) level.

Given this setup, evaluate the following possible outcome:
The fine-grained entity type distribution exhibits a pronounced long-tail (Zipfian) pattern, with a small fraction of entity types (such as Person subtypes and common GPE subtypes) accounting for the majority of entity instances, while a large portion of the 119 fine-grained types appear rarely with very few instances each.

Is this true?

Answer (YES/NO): NO